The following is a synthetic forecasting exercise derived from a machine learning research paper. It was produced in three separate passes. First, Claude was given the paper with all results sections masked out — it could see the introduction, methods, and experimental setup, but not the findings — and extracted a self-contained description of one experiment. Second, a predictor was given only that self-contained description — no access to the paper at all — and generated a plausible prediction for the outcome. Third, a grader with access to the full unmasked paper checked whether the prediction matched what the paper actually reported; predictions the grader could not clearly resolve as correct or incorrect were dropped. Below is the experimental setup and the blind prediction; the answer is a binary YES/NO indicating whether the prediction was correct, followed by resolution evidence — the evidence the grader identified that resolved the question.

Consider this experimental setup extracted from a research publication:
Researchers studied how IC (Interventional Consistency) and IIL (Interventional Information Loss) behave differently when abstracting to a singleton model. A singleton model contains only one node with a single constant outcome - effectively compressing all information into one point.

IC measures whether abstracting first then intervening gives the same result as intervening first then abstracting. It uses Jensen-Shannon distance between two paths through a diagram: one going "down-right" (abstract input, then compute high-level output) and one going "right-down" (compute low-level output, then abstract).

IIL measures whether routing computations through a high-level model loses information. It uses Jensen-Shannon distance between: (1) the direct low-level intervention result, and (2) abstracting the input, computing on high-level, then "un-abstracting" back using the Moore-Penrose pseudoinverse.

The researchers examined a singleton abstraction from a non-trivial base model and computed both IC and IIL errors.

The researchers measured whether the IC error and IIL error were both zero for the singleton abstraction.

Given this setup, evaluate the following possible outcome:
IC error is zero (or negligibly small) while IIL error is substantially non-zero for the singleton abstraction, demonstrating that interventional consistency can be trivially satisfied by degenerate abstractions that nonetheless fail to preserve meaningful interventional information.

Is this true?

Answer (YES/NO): YES